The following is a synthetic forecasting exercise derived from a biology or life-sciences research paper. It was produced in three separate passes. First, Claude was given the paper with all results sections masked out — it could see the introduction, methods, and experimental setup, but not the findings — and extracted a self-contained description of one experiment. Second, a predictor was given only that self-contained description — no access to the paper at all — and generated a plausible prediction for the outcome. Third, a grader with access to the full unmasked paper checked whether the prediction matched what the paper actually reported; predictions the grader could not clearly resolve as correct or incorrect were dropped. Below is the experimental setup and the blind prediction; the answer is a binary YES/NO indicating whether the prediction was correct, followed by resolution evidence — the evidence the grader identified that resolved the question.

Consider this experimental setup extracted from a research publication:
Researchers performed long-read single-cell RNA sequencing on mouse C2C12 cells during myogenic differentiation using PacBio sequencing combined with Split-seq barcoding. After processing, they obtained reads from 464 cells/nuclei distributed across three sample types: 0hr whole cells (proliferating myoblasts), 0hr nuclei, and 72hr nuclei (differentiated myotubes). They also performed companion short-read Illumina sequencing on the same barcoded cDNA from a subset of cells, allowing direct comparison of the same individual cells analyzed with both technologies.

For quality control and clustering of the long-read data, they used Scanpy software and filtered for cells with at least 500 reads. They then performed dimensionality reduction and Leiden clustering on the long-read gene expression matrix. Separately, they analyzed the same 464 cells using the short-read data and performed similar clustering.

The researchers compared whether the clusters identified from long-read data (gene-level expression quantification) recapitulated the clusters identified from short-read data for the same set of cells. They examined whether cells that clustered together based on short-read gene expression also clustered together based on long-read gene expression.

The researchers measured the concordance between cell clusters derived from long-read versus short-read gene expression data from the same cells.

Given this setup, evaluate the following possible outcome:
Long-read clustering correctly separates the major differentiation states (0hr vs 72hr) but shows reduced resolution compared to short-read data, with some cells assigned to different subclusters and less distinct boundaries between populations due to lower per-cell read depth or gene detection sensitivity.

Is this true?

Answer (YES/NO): NO